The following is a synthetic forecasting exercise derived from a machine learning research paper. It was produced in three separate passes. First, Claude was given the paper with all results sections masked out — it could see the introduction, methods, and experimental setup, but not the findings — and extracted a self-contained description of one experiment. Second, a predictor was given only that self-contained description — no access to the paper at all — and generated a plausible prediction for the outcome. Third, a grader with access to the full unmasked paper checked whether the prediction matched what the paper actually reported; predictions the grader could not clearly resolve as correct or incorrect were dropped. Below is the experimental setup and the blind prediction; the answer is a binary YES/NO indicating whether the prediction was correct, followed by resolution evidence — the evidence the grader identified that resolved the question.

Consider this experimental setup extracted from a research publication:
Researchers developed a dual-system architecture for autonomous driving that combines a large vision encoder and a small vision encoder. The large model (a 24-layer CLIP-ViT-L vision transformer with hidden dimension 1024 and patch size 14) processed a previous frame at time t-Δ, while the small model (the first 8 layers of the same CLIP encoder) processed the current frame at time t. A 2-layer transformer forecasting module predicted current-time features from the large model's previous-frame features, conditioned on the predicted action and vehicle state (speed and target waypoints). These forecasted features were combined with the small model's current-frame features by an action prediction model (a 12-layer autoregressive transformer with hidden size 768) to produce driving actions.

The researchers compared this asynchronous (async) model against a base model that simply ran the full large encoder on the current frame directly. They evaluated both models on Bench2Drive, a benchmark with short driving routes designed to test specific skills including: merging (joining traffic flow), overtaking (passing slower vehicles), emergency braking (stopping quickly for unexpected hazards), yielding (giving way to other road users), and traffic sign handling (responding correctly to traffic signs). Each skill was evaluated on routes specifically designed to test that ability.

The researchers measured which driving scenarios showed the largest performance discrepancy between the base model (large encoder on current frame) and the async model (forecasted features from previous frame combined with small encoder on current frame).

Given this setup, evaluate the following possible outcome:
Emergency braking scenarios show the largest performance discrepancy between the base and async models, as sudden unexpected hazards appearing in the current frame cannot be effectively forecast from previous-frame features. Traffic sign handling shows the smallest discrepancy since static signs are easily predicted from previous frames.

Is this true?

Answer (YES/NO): NO